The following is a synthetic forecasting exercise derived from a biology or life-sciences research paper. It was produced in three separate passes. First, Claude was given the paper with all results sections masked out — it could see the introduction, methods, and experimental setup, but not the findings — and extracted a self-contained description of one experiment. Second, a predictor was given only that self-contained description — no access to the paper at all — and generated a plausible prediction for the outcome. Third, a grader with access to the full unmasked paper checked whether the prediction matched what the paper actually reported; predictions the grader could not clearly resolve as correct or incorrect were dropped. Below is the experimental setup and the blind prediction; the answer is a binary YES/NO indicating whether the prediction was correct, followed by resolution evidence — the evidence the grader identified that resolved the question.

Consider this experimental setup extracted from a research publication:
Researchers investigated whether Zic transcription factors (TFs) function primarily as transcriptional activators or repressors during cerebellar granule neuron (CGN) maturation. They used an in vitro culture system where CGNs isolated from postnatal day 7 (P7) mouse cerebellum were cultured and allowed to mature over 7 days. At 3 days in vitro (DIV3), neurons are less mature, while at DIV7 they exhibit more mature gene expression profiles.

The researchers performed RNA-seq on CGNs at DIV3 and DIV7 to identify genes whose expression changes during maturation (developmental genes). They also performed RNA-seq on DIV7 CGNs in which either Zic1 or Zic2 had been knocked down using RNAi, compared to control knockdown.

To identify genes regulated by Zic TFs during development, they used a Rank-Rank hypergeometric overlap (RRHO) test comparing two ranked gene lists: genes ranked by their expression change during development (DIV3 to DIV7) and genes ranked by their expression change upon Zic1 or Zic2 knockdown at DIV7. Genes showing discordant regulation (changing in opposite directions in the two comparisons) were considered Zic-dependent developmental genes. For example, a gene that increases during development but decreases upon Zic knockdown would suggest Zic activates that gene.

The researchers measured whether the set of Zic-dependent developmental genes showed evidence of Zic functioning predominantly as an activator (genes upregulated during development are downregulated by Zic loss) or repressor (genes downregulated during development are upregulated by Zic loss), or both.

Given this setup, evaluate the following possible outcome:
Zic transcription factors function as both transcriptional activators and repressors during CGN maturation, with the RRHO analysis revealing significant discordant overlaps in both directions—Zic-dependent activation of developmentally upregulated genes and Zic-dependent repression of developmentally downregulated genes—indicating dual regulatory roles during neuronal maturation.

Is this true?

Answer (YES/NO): YES